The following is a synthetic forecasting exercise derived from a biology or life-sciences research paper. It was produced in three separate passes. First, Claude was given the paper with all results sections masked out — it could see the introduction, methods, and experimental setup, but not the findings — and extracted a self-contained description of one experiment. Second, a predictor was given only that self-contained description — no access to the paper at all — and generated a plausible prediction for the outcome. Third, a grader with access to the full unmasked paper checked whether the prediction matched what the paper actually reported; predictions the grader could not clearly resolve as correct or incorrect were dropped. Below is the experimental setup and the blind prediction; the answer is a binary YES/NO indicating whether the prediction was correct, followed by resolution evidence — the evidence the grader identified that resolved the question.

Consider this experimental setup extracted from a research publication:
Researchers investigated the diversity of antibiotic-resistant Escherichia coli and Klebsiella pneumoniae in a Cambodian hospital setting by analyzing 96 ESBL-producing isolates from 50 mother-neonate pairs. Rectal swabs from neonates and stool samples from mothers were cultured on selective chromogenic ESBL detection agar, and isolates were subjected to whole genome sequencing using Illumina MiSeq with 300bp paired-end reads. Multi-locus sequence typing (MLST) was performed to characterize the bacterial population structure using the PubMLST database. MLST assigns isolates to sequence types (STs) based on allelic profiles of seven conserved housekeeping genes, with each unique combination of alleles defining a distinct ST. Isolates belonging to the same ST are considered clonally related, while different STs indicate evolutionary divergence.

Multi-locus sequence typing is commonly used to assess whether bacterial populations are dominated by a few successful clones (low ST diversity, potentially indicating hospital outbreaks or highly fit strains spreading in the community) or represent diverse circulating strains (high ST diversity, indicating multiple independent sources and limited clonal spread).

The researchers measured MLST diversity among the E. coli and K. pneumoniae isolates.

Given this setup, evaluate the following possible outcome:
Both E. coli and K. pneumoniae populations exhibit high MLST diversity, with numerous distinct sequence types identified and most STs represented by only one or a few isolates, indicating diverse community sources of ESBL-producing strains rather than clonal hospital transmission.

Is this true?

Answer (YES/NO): YES